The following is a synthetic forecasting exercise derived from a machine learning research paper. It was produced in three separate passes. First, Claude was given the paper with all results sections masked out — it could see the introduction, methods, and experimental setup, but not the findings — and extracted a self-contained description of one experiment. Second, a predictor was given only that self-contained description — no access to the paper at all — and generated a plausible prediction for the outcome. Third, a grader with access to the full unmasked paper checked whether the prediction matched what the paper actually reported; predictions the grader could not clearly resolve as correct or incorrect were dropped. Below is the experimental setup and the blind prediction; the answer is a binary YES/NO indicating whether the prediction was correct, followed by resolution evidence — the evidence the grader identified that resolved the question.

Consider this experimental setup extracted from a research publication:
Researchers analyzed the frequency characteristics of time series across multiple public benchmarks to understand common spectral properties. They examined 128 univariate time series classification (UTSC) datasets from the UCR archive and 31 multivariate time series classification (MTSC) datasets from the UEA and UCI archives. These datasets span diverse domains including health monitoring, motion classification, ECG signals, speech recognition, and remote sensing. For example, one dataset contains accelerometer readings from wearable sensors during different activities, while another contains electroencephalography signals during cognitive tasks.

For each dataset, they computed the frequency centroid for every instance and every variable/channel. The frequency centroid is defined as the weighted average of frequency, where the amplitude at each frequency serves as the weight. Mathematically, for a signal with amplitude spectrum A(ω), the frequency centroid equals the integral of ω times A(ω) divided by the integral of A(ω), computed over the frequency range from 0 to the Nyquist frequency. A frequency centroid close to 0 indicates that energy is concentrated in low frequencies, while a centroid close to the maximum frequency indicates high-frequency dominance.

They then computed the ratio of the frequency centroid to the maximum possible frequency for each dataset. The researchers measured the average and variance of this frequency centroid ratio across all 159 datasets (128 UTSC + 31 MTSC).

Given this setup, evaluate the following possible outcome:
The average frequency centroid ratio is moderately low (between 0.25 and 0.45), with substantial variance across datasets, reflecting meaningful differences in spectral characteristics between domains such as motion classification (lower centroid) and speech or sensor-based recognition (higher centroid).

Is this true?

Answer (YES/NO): NO